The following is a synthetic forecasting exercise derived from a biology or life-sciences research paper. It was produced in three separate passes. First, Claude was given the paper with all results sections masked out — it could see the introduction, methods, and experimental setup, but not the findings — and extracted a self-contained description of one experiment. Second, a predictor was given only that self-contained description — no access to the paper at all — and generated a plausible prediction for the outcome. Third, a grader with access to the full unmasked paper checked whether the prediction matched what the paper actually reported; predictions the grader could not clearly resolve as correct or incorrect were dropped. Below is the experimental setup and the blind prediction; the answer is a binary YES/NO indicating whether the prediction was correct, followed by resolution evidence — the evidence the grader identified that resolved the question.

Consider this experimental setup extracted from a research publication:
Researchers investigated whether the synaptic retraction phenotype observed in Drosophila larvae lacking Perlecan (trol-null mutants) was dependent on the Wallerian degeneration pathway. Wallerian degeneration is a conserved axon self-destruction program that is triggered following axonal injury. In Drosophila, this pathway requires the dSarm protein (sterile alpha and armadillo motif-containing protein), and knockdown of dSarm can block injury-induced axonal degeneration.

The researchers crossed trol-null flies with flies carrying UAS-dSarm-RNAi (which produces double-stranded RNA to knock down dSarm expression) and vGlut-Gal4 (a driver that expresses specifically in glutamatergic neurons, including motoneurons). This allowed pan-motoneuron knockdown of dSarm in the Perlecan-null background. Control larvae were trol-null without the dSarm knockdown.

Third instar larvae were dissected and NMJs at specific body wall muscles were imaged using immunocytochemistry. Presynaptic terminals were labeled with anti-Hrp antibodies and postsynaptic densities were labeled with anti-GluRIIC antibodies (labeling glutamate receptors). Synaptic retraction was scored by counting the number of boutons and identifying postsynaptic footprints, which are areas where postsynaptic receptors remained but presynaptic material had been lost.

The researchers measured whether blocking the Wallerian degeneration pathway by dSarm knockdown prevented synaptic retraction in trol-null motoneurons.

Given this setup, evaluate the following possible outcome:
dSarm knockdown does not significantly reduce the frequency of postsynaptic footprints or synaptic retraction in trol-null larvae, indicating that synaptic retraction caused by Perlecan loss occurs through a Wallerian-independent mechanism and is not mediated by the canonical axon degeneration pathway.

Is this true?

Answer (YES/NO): YES